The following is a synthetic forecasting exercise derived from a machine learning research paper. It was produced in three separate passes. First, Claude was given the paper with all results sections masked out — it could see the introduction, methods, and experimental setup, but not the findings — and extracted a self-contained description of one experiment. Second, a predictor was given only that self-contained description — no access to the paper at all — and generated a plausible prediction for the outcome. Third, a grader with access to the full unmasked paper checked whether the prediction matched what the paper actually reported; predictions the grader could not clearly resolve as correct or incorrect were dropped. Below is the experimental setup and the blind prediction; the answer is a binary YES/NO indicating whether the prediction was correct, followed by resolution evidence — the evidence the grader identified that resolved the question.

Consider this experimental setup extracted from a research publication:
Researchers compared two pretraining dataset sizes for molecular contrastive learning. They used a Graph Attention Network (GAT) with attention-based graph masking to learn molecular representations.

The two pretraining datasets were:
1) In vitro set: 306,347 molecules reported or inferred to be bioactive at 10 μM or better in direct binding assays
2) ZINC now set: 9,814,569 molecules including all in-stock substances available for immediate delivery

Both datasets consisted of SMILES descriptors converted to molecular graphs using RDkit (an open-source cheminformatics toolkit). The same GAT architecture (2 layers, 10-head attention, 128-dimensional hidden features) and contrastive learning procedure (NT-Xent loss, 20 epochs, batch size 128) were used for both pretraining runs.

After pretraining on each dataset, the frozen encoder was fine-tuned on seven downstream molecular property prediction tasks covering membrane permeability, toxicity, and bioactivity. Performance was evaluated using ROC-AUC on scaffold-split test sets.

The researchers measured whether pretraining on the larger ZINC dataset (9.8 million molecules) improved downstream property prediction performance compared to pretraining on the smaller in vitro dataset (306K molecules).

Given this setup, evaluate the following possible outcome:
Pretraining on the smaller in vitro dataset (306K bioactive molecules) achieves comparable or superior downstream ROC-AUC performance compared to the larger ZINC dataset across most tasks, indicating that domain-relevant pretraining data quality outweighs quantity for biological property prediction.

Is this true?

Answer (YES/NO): NO